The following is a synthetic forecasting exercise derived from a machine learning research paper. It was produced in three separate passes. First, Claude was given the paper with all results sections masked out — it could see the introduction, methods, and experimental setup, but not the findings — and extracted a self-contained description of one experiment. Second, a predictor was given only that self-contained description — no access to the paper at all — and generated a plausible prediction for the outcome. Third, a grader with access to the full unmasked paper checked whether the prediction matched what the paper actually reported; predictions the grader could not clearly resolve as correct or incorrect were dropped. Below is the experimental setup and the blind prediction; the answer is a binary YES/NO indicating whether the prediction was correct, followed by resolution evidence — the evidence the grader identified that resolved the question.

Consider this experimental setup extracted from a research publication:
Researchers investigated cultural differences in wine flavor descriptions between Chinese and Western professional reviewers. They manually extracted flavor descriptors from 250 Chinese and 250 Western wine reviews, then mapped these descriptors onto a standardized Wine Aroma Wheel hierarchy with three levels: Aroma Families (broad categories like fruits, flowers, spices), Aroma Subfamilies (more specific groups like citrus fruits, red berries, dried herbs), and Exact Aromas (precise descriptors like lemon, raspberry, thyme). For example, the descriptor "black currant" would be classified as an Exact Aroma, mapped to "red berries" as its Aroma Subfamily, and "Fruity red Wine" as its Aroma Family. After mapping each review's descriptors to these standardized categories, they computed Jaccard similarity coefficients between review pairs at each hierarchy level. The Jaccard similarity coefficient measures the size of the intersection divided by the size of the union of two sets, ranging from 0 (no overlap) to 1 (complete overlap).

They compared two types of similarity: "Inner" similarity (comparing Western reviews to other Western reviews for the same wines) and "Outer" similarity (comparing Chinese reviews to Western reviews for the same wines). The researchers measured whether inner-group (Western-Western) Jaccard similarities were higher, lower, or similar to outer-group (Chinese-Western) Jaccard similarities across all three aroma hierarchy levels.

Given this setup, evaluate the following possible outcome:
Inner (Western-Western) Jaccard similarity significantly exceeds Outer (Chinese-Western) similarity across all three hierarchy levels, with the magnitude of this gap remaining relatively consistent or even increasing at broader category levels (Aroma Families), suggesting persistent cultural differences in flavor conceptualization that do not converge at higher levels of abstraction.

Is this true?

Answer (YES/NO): YES